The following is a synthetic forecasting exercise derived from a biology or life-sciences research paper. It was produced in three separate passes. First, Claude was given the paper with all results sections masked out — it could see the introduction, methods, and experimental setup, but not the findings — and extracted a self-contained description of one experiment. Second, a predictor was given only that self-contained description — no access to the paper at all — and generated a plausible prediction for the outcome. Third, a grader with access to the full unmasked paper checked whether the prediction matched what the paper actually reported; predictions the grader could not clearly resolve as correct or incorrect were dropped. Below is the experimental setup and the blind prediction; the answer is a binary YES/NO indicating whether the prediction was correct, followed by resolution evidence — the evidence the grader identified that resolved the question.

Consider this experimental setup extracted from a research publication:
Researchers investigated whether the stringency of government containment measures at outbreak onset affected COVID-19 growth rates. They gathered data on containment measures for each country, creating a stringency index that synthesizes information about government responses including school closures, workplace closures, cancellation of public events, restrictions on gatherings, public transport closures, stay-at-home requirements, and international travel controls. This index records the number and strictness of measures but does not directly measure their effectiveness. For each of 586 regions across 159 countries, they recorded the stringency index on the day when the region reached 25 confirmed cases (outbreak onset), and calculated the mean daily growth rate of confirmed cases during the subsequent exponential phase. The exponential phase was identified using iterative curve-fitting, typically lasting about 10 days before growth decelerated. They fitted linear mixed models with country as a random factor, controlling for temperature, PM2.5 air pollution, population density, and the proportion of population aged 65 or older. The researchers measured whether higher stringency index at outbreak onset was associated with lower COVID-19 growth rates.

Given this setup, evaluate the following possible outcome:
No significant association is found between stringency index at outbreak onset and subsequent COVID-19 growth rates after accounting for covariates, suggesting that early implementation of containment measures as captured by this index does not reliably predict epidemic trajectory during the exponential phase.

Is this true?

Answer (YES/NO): NO